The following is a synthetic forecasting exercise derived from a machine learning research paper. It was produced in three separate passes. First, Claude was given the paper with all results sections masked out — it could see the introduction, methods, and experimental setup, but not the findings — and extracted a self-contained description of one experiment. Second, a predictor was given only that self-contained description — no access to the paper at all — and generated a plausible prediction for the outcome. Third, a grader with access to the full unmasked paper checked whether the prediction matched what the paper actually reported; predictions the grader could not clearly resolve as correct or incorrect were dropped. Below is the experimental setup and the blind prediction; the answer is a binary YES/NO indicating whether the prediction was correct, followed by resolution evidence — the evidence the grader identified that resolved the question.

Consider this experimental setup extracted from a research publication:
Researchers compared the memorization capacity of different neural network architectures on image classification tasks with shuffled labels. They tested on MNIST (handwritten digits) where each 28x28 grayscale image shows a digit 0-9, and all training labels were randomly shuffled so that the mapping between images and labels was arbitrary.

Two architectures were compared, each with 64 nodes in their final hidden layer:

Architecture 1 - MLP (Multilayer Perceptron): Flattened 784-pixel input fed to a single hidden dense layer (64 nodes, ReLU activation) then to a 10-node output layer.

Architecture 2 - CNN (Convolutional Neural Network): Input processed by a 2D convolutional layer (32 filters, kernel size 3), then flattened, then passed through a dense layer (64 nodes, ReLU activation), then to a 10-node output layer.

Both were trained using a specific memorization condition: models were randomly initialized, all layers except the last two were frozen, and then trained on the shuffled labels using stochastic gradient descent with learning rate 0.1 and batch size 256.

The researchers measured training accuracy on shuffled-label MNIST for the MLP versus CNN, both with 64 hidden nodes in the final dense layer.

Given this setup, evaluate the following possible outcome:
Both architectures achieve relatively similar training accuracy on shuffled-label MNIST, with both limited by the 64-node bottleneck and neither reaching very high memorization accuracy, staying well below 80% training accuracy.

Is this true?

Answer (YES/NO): NO